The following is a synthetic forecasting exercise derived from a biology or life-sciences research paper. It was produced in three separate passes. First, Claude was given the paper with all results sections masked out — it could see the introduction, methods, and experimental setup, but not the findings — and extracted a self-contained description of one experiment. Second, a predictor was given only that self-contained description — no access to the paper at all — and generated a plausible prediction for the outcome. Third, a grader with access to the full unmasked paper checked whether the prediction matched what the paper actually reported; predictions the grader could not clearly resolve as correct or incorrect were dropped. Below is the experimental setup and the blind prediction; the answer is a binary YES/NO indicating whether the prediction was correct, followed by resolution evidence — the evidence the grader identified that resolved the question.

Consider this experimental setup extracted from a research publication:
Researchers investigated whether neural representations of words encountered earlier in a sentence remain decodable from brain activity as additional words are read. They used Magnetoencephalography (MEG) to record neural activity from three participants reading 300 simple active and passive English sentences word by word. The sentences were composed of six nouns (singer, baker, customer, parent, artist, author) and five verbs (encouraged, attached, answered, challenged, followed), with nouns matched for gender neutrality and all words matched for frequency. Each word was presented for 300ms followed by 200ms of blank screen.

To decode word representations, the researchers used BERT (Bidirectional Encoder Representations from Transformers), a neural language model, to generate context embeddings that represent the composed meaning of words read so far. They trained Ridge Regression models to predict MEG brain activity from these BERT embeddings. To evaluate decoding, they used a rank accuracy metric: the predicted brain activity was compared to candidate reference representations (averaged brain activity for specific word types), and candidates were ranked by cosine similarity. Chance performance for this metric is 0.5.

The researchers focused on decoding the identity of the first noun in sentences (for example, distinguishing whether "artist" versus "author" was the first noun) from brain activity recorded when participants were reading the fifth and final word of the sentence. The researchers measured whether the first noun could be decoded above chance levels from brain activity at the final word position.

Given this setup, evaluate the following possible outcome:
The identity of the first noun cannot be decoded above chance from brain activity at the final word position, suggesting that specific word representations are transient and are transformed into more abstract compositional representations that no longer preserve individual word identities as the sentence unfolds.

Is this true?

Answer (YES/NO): NO